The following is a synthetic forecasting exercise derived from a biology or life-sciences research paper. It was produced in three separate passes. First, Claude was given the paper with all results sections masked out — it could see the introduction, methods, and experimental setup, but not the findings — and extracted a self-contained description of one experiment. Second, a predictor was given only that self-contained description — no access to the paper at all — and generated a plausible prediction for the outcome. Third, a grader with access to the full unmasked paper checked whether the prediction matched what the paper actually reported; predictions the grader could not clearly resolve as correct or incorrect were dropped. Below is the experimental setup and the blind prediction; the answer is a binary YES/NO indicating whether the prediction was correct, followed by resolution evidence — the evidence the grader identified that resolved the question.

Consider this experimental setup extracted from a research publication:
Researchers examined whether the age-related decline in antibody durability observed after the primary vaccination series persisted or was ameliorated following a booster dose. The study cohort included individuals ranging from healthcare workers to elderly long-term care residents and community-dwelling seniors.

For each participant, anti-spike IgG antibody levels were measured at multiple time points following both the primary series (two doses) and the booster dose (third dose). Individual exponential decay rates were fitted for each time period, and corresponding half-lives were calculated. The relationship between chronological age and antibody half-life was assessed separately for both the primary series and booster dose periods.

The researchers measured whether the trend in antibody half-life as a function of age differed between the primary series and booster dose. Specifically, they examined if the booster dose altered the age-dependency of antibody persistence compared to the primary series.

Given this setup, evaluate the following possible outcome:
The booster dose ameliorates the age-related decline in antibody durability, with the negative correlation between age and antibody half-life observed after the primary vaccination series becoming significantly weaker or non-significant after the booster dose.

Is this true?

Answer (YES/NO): NO